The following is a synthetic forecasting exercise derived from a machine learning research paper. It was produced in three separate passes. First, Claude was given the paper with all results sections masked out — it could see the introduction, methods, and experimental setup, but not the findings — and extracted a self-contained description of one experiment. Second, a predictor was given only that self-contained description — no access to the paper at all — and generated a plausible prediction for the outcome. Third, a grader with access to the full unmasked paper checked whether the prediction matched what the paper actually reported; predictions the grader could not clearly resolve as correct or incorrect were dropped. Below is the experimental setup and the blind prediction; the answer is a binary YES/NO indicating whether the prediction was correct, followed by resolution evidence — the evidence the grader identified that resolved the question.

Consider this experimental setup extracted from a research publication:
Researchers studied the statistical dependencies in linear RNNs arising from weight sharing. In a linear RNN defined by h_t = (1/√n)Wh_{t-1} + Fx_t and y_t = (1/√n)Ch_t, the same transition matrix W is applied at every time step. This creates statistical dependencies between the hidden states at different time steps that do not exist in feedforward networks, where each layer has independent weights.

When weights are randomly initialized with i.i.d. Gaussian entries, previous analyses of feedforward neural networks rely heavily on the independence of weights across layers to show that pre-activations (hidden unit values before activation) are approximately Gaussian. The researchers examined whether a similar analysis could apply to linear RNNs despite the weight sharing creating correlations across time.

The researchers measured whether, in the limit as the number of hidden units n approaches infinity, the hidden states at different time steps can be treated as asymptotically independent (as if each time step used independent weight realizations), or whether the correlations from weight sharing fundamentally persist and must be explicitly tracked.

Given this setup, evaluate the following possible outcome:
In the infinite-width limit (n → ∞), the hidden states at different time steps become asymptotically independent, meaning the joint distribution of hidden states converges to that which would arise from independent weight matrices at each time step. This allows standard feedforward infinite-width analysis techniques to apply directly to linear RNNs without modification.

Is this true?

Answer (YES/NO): NO